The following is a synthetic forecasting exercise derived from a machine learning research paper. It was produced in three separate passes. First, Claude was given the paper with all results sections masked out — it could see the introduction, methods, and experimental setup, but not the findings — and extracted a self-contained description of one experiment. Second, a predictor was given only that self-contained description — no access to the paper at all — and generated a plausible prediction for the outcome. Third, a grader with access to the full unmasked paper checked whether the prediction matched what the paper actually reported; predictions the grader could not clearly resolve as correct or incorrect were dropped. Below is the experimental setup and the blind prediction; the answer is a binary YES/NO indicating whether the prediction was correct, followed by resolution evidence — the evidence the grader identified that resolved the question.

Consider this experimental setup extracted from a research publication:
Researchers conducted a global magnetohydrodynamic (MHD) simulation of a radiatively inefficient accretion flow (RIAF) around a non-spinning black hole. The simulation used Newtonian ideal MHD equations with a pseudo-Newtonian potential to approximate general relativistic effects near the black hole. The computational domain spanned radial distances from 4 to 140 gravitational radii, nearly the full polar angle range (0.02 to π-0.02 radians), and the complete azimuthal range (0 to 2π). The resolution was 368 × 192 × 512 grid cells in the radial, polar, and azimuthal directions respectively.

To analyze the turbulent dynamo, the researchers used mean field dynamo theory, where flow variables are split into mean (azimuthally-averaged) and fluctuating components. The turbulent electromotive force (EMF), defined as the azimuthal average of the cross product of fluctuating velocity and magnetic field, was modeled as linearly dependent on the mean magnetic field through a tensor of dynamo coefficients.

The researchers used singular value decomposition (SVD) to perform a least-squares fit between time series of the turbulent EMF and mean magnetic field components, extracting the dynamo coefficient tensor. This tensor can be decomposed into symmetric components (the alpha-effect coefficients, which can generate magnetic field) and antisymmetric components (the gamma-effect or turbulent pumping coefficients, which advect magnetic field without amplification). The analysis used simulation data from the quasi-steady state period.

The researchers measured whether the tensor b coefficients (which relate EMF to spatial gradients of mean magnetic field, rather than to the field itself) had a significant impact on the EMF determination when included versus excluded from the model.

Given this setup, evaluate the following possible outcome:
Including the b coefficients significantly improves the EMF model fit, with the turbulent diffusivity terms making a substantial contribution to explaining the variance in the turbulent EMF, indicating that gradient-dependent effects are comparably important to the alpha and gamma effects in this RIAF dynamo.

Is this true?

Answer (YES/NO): NO